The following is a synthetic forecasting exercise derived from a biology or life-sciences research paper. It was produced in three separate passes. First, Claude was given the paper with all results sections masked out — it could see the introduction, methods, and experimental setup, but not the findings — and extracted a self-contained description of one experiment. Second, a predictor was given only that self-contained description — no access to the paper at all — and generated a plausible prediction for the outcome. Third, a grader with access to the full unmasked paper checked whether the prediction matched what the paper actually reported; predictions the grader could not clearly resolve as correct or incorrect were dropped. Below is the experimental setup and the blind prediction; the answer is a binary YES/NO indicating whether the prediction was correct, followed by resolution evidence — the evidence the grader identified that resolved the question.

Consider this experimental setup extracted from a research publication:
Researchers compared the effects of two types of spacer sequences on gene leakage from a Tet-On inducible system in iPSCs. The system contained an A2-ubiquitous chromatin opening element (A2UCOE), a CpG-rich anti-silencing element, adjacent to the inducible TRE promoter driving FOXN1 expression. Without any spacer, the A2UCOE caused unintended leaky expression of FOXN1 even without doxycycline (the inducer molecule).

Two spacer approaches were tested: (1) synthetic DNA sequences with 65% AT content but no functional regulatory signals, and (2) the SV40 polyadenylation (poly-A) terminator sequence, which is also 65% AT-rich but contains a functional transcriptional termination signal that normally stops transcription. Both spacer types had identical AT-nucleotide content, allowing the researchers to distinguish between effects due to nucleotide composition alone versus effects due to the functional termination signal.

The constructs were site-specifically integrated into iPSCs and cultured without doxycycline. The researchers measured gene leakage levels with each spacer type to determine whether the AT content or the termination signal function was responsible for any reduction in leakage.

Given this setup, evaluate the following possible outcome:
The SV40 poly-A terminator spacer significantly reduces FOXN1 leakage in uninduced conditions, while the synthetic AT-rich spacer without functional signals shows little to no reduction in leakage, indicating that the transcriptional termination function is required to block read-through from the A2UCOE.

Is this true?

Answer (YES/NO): YES